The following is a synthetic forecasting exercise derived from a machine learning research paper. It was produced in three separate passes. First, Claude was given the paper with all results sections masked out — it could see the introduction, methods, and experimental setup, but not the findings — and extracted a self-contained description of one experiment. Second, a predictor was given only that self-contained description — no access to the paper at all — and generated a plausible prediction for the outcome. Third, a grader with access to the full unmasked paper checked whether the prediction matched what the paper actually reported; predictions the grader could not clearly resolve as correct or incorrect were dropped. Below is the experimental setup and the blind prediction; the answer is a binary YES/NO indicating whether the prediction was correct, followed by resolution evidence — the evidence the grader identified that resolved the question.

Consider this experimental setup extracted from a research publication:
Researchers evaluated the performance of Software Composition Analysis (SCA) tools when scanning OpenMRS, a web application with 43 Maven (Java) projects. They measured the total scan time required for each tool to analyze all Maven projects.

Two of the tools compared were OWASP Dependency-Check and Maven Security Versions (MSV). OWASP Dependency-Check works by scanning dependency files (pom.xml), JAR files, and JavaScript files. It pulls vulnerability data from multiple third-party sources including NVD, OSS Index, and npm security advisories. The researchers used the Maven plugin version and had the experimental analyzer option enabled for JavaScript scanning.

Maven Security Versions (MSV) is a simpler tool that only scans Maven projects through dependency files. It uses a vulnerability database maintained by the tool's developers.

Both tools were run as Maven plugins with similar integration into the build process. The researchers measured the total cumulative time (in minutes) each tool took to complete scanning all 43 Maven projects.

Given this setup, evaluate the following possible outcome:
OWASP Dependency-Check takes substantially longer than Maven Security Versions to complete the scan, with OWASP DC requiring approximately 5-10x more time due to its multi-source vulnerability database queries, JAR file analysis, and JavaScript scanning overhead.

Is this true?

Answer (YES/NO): NO